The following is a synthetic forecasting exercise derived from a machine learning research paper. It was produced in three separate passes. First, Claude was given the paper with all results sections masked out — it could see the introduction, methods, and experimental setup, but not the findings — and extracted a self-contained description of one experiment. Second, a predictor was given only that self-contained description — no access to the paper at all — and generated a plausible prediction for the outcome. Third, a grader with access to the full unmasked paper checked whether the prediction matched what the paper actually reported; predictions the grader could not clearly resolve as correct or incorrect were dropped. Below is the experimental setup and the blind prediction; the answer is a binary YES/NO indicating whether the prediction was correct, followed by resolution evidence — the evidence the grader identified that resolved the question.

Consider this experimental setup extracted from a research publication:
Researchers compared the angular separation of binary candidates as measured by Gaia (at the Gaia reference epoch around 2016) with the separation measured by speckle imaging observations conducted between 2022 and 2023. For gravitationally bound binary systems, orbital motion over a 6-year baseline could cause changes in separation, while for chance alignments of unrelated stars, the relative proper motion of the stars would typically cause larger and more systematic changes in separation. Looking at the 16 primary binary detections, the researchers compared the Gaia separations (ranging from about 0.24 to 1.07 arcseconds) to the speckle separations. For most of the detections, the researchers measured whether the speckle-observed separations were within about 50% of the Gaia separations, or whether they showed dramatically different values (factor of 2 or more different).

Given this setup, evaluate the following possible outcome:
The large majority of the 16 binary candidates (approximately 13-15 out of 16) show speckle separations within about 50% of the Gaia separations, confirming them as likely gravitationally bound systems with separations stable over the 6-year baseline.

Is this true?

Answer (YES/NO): YES